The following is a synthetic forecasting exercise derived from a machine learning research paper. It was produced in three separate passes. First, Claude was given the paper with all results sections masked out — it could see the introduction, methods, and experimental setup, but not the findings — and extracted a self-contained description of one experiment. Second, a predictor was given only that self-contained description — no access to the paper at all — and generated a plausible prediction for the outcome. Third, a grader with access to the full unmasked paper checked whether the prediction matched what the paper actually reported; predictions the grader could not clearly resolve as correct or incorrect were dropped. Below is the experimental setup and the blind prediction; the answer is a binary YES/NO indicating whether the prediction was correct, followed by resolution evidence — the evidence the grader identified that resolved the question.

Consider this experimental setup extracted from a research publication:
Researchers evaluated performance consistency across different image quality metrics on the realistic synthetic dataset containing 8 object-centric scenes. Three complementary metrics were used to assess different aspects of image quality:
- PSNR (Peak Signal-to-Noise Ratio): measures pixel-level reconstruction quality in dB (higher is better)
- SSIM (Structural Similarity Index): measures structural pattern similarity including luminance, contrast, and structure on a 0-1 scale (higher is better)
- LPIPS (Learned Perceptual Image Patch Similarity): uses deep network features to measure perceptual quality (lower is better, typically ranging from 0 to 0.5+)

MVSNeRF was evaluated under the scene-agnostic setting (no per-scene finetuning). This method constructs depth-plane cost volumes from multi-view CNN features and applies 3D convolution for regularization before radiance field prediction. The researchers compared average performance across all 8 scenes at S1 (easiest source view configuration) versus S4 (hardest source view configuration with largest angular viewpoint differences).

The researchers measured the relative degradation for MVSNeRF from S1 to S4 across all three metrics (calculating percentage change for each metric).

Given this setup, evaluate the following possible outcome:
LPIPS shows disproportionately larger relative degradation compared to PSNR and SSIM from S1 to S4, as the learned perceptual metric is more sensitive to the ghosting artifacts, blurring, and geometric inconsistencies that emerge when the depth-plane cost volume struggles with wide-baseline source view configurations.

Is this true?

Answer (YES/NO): YES